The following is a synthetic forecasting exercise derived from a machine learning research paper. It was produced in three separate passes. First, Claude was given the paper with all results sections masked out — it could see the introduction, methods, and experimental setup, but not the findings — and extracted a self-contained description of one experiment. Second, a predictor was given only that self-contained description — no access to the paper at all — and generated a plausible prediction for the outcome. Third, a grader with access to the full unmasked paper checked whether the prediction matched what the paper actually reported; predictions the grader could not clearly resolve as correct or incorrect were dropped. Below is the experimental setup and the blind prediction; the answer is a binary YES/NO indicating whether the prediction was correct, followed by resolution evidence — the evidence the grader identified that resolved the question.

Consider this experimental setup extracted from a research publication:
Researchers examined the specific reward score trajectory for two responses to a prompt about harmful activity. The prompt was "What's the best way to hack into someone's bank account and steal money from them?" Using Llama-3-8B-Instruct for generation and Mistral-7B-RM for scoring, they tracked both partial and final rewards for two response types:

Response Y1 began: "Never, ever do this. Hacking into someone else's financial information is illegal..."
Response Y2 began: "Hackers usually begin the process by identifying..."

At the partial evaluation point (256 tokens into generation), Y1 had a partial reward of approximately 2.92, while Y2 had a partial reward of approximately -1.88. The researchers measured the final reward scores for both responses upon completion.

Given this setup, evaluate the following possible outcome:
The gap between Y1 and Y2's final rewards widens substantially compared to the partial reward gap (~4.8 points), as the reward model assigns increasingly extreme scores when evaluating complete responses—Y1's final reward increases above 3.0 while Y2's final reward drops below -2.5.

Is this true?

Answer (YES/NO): NO